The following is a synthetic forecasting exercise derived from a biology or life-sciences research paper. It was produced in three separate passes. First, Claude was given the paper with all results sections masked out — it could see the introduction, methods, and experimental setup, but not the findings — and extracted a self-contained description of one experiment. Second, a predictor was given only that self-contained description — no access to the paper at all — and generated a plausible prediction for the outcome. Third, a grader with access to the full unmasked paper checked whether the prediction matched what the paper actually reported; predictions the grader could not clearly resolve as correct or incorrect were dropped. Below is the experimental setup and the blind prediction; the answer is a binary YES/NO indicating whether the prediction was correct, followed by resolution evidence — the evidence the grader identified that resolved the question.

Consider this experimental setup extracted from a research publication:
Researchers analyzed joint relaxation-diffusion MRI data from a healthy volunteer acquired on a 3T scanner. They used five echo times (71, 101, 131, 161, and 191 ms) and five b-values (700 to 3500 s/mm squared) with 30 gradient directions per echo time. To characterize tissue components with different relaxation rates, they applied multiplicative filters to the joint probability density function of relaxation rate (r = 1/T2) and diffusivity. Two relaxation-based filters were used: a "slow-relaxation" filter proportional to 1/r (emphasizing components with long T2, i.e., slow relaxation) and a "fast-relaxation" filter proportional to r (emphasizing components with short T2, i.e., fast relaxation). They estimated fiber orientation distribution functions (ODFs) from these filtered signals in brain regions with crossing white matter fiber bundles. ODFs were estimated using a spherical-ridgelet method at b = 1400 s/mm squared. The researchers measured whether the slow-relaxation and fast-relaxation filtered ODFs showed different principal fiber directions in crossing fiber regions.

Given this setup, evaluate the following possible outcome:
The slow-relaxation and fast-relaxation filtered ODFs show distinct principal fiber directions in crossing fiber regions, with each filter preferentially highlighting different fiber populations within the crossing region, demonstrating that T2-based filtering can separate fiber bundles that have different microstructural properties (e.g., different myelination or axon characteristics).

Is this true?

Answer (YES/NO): YES